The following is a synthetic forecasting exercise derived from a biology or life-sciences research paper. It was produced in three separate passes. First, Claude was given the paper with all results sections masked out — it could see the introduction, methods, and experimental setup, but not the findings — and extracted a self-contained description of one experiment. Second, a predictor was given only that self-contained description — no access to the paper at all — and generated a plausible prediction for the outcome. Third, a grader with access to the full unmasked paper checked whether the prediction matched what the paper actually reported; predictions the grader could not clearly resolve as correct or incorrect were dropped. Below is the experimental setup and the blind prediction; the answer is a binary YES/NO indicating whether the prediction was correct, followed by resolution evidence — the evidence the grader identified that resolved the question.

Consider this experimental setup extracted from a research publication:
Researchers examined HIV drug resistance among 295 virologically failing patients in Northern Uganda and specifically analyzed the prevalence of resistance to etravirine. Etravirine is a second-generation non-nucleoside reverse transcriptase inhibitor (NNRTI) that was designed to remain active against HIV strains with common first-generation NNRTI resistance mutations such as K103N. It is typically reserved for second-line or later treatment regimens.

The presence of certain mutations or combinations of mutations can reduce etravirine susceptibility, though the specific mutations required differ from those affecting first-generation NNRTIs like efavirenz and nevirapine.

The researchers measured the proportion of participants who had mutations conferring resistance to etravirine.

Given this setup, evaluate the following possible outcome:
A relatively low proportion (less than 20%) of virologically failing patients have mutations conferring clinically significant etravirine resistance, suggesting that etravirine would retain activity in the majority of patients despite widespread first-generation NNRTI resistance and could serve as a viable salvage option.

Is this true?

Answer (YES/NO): NO